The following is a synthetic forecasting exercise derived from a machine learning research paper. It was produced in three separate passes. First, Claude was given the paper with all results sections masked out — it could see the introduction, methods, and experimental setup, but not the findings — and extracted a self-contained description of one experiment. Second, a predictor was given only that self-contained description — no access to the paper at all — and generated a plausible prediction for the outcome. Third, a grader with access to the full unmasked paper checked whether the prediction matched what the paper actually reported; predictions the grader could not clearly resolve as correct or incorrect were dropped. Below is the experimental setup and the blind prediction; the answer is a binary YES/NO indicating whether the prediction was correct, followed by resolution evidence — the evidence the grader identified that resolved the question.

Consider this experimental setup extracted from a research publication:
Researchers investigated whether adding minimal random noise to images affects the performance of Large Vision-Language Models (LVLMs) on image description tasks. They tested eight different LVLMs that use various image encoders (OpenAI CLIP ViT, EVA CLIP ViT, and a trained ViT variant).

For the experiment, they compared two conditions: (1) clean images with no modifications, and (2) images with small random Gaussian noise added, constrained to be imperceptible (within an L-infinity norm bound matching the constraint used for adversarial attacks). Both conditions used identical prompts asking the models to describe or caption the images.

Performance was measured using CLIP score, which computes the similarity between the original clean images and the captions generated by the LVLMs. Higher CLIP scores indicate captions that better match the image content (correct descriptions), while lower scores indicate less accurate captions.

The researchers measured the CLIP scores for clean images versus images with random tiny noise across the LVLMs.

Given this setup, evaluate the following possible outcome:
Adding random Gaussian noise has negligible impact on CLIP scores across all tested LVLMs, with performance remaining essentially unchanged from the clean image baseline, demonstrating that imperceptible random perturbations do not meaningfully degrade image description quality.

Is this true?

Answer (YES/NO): YES